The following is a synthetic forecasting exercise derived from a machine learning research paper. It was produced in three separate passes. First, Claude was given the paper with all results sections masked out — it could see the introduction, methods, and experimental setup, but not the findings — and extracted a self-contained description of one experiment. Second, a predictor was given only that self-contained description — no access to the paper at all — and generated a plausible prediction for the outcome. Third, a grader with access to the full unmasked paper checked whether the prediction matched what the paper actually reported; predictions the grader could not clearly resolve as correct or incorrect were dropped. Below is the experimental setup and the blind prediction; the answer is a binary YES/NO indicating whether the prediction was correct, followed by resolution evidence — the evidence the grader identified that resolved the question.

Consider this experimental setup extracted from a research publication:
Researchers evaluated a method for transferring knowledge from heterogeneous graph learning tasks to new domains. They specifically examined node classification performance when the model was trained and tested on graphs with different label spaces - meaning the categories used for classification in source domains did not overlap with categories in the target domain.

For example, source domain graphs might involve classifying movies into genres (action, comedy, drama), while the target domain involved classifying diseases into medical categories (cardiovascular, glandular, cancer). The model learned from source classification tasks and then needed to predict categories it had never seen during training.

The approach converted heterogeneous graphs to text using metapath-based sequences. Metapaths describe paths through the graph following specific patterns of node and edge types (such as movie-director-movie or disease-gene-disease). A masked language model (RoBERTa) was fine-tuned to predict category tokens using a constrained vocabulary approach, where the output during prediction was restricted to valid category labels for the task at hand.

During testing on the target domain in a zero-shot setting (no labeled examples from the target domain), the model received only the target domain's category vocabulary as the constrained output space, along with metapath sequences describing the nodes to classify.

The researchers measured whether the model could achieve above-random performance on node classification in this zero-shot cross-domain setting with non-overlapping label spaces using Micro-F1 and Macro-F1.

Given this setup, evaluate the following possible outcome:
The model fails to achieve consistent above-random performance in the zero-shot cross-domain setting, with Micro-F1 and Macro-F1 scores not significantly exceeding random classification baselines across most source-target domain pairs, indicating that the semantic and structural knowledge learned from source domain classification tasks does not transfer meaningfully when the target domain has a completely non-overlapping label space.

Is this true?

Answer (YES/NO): NO